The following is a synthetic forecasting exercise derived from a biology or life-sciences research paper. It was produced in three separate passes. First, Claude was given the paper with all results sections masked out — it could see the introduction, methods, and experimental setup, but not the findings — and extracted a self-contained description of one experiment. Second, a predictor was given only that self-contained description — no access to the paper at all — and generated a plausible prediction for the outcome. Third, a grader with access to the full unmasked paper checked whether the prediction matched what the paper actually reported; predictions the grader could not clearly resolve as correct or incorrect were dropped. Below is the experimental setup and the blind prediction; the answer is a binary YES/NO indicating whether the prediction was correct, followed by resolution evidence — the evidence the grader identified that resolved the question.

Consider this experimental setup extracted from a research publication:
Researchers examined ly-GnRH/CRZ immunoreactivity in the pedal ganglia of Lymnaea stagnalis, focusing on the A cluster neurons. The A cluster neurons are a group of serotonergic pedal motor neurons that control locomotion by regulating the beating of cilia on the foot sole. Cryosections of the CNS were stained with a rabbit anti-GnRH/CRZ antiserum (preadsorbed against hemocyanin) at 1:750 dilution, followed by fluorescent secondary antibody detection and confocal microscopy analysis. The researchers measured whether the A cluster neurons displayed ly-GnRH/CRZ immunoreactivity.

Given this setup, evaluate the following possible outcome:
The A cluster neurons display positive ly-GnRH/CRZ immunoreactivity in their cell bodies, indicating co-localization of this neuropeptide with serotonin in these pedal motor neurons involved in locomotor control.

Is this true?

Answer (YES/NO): YES